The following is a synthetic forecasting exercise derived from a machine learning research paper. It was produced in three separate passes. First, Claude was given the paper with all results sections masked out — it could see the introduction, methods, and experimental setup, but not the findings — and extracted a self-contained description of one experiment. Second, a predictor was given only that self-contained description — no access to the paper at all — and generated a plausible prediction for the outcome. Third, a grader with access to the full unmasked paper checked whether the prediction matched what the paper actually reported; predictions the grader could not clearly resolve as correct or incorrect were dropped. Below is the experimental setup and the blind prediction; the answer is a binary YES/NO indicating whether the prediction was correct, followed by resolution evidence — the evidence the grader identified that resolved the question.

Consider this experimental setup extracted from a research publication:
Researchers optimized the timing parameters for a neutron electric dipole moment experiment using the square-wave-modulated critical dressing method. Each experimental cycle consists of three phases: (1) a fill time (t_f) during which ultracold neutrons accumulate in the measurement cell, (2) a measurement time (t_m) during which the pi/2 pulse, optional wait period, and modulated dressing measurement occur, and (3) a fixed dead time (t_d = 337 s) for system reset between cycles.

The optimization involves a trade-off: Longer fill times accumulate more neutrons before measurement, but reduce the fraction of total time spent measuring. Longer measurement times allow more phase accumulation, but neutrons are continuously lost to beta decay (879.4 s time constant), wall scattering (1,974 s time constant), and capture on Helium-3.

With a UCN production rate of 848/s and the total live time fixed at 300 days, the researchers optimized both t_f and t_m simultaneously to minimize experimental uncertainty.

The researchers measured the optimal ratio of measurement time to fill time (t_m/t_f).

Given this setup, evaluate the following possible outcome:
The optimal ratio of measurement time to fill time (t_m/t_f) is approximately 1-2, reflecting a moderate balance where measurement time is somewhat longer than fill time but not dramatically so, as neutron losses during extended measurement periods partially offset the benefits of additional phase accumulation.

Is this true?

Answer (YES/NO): YES